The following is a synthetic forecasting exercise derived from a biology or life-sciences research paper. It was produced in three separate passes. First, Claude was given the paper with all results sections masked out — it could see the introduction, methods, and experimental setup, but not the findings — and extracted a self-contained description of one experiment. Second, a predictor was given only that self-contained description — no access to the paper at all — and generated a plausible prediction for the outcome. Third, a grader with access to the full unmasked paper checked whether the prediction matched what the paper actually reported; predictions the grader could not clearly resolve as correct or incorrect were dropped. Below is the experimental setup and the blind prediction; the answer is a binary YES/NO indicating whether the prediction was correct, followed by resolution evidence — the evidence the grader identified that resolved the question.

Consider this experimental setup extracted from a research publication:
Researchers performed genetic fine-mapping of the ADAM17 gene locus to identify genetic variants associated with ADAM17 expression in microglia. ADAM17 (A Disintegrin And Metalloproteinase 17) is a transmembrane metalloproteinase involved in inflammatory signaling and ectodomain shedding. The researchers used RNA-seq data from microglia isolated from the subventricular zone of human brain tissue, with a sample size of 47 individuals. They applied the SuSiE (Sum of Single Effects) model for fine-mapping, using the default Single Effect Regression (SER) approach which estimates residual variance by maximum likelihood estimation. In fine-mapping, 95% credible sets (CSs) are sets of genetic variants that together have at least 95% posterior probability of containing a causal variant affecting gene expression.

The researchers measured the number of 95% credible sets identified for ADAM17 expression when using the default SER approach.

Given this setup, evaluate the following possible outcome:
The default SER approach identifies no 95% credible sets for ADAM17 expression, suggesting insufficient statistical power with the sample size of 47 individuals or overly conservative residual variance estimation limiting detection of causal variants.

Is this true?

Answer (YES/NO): NO